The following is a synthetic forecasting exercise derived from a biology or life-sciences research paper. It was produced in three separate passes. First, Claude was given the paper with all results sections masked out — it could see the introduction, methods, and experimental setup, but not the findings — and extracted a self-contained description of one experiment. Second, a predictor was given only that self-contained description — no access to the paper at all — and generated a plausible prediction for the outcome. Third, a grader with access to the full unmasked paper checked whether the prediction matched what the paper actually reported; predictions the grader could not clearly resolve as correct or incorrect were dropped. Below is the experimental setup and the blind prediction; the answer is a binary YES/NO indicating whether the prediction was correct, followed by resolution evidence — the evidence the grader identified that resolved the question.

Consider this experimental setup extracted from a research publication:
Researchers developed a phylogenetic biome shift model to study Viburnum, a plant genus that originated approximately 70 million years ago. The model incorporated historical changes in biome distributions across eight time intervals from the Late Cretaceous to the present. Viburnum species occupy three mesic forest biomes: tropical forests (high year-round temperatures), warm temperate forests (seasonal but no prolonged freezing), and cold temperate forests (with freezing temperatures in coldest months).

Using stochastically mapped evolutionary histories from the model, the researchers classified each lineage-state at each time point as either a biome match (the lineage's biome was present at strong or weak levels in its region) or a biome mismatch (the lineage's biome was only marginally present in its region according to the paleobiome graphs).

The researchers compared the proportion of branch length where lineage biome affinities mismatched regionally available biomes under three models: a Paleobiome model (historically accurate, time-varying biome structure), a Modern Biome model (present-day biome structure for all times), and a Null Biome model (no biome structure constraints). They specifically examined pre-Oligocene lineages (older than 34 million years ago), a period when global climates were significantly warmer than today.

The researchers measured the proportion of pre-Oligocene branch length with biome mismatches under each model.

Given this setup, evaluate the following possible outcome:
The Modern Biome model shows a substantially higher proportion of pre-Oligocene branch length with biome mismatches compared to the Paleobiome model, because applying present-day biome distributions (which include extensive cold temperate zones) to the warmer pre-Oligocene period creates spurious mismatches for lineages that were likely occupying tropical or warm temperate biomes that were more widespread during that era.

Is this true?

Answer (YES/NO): YES